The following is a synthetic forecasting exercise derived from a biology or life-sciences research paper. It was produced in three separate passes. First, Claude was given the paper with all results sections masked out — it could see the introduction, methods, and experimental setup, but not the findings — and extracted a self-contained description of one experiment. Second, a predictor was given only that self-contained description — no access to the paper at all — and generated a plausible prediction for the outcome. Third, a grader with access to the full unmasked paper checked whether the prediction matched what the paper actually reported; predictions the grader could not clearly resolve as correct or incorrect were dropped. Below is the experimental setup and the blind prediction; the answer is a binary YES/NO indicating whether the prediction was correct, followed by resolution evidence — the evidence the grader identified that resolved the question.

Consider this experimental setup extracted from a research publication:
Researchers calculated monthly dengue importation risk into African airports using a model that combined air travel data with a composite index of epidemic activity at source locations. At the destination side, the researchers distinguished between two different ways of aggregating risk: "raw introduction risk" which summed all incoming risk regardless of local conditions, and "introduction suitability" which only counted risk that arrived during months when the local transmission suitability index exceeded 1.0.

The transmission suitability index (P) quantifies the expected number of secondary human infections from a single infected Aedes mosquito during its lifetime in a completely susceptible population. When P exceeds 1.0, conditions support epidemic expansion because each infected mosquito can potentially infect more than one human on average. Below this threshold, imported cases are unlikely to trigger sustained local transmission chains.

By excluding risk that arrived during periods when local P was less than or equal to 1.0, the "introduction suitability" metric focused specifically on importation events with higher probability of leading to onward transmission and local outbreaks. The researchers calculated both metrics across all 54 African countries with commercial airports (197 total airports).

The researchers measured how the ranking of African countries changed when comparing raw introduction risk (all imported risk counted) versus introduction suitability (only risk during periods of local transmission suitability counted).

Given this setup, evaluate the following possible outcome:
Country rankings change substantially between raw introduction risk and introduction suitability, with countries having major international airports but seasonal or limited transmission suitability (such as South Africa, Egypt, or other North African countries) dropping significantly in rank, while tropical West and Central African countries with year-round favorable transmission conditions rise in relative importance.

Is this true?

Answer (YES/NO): NO